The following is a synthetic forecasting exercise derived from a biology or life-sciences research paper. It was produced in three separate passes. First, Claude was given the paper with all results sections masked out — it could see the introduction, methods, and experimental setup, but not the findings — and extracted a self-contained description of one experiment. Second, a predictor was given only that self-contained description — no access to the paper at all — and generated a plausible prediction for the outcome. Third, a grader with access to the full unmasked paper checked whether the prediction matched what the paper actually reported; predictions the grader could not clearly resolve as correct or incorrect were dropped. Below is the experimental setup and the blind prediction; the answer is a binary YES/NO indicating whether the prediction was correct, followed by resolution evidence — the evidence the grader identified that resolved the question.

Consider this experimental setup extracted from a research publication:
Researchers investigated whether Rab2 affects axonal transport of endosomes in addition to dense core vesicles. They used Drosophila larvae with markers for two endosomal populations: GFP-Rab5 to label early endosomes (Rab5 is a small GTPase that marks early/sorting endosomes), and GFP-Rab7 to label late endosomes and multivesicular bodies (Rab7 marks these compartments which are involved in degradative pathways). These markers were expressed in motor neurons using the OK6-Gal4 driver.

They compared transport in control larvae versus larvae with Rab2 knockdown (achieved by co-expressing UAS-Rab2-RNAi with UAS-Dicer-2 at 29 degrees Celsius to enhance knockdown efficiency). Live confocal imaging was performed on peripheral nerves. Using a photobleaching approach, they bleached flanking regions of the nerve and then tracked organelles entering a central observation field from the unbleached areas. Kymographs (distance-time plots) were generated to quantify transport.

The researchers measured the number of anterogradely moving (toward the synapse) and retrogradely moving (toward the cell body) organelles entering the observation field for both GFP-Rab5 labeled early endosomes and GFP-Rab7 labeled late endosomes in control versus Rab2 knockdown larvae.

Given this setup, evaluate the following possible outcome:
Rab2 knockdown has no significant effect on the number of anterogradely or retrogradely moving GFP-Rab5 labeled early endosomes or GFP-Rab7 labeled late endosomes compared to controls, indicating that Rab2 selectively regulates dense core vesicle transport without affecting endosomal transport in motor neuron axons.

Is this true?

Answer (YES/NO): NO